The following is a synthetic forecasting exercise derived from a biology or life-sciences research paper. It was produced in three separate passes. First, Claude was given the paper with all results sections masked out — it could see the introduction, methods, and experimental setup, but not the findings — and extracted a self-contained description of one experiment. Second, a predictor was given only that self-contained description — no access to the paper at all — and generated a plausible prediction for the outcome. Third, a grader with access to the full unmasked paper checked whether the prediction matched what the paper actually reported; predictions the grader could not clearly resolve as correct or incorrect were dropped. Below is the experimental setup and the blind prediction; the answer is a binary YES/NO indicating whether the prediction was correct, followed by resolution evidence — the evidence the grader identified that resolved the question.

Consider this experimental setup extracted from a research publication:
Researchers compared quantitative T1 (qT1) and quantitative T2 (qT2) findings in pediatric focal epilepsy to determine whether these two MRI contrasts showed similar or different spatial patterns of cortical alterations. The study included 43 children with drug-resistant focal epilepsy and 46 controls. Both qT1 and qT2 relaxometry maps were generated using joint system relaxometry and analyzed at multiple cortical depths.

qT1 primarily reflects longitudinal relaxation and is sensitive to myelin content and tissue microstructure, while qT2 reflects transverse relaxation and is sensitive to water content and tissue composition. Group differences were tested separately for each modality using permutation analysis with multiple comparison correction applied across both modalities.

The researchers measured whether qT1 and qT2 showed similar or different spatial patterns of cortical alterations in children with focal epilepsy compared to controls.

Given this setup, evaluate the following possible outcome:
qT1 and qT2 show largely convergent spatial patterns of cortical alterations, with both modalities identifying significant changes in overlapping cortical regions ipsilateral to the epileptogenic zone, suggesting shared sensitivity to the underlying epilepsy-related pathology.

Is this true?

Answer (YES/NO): NO